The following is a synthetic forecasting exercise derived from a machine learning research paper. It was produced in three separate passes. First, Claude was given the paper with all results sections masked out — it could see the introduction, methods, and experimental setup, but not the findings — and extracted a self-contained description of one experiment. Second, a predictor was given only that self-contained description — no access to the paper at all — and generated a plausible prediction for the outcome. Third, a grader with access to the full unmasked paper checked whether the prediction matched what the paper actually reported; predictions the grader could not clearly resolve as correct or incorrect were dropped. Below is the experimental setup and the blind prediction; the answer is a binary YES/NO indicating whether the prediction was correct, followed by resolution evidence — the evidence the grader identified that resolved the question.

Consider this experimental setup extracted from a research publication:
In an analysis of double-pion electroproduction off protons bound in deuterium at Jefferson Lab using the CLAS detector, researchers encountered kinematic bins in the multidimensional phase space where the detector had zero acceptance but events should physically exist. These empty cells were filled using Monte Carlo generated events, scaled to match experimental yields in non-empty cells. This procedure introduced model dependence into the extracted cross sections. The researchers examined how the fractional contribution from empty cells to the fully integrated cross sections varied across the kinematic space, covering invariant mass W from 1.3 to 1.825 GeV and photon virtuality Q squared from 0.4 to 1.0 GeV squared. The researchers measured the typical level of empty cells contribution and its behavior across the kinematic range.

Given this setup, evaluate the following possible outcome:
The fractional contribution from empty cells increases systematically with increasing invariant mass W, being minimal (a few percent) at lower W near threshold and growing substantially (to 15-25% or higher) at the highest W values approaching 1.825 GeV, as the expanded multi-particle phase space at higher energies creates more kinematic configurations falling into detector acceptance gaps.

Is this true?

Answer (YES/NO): NO